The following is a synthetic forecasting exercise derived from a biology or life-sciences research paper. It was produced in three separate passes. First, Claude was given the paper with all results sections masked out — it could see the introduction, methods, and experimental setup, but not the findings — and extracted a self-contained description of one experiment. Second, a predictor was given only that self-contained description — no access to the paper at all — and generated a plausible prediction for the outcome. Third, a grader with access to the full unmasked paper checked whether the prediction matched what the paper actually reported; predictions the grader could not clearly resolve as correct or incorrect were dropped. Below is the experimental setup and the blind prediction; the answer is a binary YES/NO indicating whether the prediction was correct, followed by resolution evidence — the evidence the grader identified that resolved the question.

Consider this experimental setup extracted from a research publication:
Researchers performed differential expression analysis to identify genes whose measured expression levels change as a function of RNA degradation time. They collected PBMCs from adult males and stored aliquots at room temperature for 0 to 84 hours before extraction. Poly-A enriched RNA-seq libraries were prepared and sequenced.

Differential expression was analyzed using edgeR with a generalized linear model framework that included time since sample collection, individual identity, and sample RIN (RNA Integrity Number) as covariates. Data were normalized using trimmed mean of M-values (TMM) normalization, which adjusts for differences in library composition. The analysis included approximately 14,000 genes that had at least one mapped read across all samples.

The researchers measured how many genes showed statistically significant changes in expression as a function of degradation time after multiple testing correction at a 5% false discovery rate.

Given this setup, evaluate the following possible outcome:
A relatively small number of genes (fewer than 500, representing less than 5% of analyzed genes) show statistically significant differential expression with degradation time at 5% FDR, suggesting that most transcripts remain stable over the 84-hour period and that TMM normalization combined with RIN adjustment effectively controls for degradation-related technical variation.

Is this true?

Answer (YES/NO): NO